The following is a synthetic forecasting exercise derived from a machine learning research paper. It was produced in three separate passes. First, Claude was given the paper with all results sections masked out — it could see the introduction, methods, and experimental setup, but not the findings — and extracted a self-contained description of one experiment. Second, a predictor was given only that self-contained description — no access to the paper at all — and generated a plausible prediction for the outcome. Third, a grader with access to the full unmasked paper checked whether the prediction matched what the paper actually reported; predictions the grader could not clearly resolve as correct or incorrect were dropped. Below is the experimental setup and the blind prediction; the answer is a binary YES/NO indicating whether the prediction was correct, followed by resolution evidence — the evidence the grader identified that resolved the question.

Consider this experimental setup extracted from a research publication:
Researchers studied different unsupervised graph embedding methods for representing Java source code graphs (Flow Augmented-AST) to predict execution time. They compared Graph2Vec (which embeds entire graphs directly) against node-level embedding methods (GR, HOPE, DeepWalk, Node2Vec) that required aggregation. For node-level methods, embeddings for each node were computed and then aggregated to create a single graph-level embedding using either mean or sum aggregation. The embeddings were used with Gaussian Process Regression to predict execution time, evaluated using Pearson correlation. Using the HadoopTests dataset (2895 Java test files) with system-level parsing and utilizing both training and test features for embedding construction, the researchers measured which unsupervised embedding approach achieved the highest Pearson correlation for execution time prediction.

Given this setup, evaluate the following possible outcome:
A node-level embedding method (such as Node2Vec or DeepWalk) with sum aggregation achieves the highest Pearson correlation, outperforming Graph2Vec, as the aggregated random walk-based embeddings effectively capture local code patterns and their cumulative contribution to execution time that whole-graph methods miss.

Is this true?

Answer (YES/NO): NO